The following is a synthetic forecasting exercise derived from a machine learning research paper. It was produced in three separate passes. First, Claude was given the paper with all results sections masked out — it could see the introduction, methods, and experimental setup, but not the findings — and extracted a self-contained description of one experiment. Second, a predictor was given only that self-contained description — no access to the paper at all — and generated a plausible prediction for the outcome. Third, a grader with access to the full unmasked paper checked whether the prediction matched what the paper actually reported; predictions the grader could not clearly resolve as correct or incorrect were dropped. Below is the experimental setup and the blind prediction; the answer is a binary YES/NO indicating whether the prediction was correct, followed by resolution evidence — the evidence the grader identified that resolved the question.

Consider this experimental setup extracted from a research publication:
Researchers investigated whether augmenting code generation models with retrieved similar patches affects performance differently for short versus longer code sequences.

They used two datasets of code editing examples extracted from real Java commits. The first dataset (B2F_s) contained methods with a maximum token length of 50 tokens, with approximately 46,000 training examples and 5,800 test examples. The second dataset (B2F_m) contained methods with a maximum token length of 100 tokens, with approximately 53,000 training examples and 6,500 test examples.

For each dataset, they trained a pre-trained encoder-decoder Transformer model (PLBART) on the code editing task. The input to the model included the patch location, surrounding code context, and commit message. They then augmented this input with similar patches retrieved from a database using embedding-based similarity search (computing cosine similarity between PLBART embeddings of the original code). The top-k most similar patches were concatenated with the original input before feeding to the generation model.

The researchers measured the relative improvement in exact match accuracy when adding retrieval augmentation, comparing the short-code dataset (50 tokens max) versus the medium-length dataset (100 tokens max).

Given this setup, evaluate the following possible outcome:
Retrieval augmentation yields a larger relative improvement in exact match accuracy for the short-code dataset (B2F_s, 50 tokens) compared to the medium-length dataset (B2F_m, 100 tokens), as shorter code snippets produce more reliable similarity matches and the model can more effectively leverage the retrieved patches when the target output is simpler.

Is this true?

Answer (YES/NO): YES